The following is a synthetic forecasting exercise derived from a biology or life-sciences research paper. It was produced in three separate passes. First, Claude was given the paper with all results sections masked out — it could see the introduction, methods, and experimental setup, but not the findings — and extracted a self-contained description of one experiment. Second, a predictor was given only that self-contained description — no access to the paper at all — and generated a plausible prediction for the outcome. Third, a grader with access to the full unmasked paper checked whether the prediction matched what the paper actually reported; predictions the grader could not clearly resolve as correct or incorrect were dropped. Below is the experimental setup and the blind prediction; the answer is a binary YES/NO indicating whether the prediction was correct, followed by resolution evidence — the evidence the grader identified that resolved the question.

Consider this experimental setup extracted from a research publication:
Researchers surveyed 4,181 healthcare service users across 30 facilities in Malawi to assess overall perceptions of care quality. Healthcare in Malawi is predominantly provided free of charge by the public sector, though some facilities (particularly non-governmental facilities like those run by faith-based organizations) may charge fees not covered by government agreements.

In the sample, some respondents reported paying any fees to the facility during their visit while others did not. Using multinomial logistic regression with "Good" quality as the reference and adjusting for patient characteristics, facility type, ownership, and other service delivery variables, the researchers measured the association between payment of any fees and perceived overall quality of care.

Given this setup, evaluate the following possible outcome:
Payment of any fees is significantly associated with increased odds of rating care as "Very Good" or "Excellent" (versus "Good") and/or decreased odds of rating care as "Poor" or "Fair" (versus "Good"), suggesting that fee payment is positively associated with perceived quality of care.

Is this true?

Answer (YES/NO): NO